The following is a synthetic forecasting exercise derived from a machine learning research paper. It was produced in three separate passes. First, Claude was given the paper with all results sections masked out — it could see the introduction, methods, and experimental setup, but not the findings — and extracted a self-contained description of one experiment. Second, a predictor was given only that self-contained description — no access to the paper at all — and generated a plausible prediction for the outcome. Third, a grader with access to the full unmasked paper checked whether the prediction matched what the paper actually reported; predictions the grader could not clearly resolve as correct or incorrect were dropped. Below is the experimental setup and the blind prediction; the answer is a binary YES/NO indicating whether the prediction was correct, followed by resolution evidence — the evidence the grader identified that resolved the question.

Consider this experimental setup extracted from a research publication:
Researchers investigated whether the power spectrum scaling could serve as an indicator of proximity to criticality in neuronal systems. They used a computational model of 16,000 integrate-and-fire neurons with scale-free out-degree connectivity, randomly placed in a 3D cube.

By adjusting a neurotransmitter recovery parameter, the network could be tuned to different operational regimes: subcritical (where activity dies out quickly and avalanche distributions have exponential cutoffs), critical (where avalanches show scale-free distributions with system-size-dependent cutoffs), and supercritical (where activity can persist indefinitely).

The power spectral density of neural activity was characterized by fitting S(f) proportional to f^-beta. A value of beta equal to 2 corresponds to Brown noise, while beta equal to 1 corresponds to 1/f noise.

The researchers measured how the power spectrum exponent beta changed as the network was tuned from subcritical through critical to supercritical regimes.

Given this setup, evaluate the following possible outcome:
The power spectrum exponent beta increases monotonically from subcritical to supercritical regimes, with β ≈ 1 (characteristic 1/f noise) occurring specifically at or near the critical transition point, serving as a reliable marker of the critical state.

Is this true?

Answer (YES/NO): NO